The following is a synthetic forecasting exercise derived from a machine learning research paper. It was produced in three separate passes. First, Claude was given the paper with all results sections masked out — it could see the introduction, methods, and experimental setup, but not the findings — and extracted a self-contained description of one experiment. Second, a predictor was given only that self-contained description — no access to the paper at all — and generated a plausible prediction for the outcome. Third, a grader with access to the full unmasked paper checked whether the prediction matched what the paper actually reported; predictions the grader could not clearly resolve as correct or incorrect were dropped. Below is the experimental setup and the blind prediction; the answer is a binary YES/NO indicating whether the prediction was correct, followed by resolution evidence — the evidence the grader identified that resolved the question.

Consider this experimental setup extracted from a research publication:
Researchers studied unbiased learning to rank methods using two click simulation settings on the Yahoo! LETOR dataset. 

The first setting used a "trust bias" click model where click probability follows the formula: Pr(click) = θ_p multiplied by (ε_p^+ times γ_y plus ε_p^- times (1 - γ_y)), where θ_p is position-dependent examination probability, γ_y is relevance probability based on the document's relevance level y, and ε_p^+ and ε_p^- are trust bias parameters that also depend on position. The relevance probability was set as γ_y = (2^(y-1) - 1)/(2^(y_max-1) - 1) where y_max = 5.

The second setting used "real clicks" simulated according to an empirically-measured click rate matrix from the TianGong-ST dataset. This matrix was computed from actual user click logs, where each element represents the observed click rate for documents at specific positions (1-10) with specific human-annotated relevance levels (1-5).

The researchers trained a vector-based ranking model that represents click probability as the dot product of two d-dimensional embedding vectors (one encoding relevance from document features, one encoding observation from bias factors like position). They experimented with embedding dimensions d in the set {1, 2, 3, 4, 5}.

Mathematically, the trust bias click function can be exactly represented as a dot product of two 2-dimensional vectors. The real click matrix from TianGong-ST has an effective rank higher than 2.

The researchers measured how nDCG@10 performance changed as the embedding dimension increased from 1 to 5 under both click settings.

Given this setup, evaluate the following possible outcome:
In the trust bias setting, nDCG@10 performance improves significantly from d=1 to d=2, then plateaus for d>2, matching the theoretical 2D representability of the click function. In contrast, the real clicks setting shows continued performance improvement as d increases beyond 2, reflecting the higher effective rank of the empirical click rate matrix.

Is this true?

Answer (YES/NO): YES